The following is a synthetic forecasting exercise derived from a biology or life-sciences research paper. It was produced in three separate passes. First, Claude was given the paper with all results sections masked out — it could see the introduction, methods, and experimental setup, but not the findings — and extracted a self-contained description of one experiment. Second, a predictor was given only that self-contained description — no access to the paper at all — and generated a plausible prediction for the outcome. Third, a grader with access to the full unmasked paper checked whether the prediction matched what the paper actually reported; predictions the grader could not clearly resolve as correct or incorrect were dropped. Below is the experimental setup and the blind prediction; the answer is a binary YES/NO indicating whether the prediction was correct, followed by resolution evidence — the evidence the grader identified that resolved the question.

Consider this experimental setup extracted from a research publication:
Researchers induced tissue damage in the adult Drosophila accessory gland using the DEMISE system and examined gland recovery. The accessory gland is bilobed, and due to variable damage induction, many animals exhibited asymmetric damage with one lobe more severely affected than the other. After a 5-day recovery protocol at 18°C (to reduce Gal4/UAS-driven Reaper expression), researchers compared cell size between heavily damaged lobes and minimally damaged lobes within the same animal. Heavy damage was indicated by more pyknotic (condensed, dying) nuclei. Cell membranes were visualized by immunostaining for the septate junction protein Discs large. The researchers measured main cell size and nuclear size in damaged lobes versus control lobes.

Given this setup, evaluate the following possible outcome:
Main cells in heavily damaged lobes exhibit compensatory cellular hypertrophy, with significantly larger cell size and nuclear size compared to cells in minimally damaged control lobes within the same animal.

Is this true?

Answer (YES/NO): YES